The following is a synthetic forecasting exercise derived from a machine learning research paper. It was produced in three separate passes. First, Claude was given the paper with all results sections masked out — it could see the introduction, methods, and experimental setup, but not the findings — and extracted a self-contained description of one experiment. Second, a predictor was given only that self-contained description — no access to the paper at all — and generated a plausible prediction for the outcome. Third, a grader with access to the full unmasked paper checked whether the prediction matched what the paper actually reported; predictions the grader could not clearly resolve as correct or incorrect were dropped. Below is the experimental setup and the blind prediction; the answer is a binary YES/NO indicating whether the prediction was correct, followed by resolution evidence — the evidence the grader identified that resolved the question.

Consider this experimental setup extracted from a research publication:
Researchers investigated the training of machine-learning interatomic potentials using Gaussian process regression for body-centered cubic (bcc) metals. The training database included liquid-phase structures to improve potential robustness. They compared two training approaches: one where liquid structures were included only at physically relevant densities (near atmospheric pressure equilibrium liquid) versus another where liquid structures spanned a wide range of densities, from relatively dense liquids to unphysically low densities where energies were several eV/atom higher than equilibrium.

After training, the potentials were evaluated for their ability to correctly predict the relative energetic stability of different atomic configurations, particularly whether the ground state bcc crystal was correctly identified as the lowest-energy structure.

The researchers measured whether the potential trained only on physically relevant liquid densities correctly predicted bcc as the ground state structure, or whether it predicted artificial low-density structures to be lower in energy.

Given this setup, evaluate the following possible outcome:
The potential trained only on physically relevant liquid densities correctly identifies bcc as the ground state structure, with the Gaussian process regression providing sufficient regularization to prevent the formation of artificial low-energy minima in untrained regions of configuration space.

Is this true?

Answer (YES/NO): NO